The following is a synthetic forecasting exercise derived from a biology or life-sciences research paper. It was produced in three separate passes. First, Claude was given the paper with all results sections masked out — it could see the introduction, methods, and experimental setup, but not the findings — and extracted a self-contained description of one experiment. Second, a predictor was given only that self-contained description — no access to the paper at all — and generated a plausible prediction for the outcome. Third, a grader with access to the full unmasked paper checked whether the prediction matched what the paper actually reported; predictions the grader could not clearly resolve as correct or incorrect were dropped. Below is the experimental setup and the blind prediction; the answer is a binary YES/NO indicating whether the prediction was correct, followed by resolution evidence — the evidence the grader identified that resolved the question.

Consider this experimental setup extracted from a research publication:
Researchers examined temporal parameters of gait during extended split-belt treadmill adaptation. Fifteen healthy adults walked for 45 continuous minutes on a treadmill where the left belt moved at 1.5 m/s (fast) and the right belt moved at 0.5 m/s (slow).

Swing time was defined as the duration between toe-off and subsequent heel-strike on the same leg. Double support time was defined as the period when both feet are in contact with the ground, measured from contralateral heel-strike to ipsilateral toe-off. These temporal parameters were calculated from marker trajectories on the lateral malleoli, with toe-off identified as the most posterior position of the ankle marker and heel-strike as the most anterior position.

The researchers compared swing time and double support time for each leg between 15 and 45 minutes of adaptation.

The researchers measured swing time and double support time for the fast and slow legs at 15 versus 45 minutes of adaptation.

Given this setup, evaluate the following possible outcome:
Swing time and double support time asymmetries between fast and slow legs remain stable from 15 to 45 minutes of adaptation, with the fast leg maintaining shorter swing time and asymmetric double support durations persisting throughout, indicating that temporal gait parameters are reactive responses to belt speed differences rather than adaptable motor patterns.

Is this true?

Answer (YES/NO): NO